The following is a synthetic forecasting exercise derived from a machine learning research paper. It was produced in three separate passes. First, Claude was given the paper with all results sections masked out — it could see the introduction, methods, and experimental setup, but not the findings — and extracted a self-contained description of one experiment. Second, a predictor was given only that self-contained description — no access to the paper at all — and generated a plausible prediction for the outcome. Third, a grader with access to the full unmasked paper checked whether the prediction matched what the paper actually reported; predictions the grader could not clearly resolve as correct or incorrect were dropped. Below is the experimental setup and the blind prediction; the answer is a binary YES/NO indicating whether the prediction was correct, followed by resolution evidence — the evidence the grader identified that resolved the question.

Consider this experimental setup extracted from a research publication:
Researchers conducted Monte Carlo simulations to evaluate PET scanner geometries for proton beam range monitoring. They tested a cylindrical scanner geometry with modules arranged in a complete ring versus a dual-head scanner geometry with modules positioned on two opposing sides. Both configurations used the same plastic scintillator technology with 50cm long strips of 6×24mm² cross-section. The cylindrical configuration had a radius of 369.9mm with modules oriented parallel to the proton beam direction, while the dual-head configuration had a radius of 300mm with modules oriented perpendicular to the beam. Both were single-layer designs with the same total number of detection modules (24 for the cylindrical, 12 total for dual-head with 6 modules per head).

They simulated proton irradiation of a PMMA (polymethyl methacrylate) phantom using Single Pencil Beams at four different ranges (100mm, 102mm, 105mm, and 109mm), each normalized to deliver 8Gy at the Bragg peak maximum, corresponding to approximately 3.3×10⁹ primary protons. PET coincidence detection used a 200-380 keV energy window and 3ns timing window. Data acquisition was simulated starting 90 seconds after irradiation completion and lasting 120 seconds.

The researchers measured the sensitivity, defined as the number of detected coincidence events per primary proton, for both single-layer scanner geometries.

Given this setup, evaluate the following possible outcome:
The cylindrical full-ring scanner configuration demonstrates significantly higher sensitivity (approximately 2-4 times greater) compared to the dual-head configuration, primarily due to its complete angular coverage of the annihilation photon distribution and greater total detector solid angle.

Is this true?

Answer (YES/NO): YES